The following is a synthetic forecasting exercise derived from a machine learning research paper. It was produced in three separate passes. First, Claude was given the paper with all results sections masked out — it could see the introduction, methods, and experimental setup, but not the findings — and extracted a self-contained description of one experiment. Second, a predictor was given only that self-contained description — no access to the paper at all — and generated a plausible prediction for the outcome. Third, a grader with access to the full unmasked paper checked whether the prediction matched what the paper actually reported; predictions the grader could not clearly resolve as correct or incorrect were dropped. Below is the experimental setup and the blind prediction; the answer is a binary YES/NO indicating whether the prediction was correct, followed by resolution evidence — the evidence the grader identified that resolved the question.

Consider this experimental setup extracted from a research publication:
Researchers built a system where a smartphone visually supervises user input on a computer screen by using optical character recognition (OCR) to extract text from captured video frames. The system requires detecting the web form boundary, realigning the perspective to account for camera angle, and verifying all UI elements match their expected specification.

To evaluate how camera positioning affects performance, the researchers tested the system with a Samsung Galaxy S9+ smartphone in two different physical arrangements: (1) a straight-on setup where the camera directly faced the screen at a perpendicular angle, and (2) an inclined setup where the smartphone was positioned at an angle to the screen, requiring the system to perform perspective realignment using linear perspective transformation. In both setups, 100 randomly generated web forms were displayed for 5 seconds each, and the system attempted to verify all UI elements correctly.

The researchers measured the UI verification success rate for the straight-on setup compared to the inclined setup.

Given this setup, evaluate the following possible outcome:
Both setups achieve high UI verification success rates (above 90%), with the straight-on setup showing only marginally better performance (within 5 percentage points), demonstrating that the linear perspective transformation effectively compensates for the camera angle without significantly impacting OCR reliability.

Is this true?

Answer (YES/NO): YES